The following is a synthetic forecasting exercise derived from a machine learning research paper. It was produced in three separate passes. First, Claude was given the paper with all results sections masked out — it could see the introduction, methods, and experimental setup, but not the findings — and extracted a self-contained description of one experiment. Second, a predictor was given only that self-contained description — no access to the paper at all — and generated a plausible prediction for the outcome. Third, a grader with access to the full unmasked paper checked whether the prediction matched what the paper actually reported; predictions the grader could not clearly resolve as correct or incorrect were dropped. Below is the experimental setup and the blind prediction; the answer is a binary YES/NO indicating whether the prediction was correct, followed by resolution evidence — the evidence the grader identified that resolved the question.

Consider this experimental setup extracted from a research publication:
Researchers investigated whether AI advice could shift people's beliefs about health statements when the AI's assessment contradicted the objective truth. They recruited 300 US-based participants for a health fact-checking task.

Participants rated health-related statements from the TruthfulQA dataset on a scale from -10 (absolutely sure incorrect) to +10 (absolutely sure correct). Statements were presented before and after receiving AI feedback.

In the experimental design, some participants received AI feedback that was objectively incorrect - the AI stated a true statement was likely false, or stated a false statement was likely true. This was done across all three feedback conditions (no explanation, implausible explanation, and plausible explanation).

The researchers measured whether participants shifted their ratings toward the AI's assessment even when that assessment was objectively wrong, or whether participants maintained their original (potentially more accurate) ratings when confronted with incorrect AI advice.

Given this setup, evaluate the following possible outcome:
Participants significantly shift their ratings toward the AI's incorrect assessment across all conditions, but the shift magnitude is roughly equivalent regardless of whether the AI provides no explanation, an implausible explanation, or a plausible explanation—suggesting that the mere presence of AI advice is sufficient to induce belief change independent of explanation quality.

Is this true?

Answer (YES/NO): NO